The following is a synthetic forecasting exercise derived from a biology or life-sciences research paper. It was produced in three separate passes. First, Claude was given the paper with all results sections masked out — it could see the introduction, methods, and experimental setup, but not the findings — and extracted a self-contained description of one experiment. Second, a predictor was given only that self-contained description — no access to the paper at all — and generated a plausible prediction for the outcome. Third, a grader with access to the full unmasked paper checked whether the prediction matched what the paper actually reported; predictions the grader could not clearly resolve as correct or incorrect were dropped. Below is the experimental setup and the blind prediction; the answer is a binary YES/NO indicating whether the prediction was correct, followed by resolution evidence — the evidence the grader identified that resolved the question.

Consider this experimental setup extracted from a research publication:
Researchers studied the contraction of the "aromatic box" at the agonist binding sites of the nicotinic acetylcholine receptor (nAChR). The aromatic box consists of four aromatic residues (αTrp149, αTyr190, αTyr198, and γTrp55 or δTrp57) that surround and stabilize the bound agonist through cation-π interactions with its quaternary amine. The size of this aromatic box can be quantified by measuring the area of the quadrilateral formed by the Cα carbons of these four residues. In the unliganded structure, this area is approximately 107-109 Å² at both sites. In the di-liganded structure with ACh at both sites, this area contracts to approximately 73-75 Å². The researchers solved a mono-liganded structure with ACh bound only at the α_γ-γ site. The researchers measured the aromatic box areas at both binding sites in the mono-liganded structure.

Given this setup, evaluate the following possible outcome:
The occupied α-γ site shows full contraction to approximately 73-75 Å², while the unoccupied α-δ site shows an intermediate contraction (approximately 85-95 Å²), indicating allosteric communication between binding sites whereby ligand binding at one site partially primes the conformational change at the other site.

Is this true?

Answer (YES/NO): NO